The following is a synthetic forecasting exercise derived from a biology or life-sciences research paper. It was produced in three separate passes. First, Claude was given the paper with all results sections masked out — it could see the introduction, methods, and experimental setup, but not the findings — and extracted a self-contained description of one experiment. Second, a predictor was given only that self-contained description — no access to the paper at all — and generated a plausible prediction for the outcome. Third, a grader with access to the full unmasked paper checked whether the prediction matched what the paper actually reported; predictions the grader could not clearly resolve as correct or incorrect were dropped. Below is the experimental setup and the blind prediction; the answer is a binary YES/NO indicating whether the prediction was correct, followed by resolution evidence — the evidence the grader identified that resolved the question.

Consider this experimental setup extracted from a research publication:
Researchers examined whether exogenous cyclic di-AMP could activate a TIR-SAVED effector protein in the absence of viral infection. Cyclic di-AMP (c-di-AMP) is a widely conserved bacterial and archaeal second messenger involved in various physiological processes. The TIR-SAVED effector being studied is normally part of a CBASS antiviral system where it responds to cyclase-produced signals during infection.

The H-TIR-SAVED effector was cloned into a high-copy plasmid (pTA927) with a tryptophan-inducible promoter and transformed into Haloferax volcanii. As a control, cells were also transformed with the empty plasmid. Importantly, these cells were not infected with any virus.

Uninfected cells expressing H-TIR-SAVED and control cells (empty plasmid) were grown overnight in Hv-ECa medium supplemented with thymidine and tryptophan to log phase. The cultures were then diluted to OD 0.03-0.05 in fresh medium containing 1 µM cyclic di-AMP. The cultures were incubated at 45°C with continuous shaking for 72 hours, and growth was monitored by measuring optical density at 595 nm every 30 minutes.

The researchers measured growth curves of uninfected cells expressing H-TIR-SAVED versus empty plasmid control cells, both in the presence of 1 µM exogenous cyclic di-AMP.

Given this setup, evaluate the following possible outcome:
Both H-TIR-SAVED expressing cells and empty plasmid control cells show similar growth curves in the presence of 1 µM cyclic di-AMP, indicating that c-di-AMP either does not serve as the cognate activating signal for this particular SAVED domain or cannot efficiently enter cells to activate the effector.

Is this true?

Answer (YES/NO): NO